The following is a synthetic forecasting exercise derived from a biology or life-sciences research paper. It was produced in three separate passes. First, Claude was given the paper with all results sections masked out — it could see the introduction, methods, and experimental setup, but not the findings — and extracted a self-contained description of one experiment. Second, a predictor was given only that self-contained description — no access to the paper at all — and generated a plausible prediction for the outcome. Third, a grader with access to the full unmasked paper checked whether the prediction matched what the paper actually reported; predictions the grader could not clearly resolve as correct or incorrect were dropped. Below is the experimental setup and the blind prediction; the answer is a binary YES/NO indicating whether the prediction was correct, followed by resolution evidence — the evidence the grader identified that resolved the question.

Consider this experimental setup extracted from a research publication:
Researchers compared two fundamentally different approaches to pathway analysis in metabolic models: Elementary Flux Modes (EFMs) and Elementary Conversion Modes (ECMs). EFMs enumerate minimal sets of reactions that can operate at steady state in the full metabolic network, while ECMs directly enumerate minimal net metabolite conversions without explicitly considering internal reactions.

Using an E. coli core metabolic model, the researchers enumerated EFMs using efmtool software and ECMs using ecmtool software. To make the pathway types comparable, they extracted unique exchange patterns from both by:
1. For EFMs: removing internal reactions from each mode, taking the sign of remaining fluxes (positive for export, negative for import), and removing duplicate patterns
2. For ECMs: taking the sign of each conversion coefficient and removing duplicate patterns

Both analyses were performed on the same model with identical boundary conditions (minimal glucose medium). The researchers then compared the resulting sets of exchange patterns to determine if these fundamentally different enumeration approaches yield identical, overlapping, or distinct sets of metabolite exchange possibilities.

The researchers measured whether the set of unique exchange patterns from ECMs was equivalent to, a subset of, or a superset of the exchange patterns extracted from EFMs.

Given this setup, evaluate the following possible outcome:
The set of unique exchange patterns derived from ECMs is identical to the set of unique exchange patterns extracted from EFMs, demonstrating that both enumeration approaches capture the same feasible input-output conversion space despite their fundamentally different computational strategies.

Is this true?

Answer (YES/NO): NO